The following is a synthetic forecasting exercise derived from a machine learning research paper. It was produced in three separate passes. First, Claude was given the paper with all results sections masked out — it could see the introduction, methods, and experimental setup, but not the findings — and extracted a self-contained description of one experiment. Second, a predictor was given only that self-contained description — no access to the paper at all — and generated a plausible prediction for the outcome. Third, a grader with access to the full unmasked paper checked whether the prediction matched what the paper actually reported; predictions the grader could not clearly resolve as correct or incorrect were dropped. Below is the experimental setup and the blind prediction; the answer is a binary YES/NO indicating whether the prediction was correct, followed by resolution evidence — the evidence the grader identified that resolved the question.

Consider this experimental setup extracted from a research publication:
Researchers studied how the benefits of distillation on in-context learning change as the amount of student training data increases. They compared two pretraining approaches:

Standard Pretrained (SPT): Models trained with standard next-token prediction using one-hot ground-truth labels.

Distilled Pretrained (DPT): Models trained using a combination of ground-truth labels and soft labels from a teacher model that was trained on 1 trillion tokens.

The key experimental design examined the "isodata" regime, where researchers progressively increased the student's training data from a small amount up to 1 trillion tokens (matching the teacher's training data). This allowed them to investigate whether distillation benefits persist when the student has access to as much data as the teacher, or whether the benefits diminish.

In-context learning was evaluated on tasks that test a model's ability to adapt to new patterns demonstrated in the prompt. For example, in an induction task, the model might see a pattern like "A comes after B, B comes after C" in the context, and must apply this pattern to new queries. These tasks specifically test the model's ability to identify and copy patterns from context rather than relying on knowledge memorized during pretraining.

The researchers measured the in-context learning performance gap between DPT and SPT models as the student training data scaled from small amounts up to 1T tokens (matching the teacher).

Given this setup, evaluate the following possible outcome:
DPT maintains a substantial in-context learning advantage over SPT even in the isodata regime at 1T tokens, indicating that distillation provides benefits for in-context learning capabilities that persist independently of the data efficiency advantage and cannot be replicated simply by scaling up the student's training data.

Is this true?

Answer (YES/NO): NO